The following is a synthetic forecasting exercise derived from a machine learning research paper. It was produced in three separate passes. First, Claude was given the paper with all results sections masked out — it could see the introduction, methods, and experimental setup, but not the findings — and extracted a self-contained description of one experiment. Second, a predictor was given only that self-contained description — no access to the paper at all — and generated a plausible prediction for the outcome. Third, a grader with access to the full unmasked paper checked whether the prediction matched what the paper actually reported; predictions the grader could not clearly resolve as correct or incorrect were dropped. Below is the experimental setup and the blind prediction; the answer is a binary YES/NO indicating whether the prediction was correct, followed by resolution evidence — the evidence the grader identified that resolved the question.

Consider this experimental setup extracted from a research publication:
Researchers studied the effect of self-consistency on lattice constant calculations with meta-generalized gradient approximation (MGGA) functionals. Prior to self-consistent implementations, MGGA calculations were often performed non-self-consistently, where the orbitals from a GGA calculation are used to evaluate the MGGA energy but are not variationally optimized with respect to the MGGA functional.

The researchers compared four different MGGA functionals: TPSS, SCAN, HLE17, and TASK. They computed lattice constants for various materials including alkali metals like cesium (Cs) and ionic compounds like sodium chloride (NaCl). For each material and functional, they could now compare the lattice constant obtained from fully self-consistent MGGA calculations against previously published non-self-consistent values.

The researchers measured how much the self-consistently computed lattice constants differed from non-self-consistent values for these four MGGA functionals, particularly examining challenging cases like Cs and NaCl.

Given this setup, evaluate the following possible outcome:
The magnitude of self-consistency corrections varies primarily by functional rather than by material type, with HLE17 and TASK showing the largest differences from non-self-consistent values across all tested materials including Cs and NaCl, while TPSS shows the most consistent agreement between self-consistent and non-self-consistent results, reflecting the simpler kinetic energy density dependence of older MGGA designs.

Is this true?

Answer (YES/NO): NO